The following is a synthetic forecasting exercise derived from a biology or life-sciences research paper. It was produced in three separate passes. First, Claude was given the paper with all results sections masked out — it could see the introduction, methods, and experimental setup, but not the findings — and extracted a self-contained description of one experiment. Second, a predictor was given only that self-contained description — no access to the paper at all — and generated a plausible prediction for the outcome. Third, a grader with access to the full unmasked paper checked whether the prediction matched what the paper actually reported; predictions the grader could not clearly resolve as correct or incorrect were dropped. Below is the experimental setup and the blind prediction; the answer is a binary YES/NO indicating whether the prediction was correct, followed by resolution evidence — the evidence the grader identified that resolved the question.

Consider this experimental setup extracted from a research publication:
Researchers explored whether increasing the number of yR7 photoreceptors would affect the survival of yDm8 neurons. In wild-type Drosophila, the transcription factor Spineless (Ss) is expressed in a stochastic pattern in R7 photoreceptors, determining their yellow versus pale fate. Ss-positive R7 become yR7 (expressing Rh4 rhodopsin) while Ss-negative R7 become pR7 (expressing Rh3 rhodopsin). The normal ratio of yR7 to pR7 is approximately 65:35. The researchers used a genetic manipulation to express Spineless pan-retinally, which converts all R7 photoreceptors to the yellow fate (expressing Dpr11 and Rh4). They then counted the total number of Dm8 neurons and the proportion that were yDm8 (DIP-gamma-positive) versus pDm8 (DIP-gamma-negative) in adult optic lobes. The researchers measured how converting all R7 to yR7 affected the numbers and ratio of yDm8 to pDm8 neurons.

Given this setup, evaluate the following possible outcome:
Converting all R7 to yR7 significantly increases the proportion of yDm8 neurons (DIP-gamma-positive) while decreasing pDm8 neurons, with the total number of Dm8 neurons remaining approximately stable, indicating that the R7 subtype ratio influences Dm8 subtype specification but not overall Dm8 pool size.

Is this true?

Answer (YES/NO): NO